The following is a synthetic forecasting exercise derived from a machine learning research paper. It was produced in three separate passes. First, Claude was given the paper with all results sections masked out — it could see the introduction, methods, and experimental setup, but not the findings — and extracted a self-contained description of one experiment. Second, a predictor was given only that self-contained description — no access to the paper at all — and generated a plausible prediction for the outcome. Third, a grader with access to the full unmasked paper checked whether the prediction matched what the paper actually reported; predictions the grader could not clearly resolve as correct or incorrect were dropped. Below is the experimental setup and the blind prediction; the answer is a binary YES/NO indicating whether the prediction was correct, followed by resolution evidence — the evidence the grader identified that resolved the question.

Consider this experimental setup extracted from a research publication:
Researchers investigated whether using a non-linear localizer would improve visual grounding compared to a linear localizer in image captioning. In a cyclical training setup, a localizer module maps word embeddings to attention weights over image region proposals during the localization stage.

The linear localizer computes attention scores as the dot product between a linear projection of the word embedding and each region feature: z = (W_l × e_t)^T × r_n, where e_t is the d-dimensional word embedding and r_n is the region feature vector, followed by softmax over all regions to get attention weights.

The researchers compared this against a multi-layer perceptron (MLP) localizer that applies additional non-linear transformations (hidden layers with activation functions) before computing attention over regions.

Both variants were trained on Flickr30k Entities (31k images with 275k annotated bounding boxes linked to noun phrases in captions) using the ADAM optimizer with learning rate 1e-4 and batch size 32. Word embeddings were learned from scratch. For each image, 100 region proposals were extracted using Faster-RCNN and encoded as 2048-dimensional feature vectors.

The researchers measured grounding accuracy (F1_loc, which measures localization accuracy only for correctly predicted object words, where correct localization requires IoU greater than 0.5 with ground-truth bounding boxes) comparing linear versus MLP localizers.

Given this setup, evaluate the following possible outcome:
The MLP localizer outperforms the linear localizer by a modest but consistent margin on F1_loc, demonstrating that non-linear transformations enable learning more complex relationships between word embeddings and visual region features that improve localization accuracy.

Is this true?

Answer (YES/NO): NO